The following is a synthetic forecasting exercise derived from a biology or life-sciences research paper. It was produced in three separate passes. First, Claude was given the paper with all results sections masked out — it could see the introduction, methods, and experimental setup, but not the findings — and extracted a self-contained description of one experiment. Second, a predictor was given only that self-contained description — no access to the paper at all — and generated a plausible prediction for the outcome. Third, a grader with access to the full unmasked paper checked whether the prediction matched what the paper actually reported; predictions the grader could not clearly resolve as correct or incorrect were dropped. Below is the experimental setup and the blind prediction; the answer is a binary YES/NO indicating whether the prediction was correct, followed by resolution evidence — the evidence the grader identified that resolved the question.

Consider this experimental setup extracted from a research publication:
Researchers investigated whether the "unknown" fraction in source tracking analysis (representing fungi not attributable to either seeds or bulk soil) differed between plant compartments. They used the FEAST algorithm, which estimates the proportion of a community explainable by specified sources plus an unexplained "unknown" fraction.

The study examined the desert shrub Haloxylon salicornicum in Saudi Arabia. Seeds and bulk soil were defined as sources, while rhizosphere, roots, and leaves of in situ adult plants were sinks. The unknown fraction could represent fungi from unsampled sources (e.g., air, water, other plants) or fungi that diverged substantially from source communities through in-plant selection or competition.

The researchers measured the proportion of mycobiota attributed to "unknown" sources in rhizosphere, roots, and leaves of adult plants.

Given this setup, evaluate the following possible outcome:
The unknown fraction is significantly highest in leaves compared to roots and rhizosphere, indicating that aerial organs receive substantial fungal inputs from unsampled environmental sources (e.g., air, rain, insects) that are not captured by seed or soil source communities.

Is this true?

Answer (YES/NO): NO